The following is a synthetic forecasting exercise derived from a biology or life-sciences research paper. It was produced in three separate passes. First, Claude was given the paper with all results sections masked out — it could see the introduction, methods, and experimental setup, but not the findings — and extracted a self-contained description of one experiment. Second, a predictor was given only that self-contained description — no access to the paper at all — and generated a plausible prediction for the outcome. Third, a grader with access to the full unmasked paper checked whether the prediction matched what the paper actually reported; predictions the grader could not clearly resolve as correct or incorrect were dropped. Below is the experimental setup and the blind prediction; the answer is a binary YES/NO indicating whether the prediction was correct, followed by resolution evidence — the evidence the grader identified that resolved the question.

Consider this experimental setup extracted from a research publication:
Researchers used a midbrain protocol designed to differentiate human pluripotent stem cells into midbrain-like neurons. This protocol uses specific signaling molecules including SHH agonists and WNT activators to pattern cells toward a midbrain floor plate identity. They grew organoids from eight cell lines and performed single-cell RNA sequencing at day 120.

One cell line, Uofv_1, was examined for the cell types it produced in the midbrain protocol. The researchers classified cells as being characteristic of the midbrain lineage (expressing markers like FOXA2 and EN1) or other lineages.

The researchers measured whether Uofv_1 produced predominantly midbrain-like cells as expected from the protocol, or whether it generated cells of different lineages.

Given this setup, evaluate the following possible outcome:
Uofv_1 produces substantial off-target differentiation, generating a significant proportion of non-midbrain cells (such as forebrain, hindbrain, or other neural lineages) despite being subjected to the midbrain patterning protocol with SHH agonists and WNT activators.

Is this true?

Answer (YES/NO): YES